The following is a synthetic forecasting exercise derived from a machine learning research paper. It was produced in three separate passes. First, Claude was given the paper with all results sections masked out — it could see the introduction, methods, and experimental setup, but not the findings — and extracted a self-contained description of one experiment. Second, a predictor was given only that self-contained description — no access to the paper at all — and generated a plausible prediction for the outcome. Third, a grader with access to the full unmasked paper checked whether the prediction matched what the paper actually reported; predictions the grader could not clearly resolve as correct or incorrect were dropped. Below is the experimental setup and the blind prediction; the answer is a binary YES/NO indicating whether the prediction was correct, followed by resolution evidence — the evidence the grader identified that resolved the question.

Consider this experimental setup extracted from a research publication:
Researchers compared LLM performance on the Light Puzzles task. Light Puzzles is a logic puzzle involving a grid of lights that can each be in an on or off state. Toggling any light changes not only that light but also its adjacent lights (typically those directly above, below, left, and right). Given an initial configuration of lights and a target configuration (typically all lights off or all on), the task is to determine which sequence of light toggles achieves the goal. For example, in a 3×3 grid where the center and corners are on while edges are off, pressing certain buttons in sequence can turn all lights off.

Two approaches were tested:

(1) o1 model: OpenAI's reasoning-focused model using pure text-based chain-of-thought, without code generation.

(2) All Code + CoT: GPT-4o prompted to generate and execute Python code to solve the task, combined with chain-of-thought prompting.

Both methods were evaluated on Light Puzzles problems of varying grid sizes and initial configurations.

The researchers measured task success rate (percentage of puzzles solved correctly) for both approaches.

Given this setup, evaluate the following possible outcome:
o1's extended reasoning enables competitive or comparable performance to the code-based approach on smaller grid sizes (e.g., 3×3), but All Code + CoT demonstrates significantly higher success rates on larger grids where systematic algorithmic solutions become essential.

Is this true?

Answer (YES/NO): NO